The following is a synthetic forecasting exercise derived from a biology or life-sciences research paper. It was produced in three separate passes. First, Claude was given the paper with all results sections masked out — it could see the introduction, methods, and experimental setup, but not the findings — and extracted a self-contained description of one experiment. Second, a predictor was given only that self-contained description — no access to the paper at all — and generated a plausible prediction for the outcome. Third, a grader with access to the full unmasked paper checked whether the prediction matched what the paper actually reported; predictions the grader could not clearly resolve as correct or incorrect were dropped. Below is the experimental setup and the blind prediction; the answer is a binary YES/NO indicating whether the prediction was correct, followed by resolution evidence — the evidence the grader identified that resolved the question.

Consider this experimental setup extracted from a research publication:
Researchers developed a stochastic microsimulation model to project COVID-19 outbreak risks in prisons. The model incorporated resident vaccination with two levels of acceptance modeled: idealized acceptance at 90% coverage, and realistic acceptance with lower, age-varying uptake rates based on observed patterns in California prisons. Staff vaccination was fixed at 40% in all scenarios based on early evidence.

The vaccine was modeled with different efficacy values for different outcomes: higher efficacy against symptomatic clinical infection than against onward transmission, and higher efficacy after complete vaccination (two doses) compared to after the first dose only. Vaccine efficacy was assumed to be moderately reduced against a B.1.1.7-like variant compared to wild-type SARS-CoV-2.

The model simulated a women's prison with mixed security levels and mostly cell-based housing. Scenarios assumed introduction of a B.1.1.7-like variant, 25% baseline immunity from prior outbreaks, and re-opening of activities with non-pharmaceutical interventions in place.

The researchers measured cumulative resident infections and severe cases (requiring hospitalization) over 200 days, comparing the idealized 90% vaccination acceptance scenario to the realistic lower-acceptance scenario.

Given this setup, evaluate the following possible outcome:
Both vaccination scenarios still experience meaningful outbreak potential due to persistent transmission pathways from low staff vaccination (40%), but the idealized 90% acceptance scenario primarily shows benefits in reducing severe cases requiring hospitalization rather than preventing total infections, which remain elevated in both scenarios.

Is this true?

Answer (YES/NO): NO